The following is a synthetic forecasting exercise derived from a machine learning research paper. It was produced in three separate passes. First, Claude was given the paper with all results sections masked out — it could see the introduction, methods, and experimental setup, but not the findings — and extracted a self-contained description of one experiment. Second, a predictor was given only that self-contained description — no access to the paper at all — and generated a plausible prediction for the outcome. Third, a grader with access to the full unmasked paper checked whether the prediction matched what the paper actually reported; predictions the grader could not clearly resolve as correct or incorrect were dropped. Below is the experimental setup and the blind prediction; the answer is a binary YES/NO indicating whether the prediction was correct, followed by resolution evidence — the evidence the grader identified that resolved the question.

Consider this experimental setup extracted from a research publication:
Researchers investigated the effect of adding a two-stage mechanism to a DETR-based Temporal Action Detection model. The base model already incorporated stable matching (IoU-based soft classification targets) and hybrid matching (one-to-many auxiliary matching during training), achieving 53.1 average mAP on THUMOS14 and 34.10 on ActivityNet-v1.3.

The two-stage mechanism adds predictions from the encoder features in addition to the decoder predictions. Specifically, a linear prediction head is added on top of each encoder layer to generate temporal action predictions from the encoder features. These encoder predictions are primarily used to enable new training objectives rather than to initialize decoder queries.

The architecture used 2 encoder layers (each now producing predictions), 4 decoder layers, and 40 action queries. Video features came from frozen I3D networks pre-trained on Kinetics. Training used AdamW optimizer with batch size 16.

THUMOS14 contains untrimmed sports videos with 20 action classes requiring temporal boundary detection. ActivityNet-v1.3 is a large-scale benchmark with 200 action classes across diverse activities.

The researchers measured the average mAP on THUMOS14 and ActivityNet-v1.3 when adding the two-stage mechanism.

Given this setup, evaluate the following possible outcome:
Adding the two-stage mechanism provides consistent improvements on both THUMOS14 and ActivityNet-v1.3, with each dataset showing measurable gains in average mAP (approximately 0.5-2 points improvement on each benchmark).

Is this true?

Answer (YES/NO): NO